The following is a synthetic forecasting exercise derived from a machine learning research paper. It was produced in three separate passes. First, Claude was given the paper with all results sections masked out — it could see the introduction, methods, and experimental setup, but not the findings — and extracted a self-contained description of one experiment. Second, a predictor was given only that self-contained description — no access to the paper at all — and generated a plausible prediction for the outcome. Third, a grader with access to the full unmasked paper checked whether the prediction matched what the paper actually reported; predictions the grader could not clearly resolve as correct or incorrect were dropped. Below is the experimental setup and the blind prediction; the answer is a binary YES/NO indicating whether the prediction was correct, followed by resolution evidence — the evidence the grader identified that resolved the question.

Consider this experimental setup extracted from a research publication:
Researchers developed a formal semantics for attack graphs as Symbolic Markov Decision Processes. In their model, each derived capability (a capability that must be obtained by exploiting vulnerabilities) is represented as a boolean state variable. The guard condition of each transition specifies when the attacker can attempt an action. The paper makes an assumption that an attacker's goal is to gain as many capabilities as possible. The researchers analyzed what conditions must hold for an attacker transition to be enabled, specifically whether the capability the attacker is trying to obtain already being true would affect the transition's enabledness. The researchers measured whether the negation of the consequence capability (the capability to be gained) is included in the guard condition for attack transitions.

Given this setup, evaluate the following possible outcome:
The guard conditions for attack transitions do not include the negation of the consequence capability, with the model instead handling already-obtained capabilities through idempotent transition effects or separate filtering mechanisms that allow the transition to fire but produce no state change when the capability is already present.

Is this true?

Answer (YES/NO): NO